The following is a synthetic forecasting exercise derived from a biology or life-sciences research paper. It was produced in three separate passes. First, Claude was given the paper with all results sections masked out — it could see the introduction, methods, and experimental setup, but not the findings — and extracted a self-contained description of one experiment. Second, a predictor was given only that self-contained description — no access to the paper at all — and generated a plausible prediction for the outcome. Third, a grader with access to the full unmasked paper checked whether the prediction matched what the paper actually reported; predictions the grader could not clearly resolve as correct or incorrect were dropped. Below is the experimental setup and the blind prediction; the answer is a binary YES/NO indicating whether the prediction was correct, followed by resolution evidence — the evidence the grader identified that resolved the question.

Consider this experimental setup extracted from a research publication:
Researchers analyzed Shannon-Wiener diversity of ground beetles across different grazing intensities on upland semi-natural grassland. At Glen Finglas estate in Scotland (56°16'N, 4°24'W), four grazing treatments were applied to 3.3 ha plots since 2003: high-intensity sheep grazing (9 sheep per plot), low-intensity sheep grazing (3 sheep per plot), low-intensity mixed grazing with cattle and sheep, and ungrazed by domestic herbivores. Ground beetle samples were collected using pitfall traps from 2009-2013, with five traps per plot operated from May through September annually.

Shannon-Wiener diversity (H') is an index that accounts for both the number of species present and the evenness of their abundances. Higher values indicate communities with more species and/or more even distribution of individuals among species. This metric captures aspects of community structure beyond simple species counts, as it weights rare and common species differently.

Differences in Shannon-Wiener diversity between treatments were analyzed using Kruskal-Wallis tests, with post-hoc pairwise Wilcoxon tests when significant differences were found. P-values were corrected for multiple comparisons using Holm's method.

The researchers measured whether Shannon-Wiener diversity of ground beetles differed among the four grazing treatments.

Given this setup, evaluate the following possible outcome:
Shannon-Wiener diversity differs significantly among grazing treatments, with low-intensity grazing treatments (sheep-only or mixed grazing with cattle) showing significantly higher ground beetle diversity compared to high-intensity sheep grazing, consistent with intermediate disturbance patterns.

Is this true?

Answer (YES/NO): NO